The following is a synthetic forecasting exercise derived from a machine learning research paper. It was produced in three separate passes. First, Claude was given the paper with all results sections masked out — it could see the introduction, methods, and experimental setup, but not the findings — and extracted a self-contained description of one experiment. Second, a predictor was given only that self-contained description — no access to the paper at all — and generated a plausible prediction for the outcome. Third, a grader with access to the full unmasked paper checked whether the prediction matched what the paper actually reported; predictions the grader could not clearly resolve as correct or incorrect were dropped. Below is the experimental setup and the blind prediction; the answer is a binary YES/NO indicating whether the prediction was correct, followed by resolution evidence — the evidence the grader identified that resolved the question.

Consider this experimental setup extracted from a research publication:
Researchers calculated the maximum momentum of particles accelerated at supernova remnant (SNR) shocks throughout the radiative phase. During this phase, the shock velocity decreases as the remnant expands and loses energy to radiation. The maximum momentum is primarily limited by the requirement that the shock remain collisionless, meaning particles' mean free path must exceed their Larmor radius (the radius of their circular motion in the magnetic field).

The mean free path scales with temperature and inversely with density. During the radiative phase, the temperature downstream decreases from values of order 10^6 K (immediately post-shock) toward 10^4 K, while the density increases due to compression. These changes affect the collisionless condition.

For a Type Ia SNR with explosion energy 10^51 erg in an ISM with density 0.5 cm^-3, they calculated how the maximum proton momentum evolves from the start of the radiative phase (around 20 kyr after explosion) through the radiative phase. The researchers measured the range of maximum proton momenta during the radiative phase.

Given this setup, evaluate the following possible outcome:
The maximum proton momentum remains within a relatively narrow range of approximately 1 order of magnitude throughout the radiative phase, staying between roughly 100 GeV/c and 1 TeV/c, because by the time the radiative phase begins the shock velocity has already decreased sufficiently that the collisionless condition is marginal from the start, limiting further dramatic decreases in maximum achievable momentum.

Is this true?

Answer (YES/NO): NO